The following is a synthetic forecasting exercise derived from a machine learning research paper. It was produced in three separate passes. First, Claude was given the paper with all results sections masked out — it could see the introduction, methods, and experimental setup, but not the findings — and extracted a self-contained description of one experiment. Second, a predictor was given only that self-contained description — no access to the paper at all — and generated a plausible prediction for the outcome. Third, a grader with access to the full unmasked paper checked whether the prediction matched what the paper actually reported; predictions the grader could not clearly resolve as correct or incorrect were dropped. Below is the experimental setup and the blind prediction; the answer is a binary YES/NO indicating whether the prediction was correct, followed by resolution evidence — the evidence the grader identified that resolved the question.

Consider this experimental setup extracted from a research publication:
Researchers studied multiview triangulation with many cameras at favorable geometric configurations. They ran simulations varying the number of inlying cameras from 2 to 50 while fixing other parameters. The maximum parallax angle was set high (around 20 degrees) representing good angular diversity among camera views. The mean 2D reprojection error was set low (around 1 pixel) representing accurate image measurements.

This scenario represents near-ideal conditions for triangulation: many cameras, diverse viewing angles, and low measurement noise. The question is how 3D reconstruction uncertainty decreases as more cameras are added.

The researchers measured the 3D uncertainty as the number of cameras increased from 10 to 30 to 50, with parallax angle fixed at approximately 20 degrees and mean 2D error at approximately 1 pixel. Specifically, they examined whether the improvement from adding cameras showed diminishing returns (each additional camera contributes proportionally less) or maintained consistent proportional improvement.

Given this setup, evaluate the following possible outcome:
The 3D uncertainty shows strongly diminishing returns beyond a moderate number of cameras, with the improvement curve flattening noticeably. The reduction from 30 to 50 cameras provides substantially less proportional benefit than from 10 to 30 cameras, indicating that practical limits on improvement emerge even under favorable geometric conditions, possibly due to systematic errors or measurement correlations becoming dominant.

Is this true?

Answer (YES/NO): YES